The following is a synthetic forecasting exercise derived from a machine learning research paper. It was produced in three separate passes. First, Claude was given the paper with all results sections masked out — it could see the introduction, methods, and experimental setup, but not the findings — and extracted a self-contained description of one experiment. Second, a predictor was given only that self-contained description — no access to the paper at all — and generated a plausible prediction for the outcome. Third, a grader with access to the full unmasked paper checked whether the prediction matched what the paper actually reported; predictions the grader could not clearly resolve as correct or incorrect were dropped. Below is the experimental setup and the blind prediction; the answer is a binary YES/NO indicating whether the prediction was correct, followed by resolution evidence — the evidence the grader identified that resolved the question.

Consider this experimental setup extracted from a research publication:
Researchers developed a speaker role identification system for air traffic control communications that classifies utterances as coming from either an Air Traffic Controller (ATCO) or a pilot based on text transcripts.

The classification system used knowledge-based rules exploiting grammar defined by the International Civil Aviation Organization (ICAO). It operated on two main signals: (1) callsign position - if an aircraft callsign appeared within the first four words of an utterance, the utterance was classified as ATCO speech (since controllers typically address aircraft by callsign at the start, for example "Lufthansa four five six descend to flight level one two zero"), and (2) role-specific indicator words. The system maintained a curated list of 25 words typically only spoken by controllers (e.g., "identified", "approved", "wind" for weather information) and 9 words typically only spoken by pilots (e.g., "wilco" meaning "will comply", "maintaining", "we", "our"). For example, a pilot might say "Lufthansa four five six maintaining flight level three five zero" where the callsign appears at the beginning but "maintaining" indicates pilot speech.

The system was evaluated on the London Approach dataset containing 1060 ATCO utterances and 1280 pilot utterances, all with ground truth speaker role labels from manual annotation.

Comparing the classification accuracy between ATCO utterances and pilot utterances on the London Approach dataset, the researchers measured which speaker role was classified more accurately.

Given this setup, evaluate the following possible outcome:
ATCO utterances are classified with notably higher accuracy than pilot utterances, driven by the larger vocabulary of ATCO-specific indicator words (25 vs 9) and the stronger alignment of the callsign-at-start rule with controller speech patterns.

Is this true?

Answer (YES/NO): NO